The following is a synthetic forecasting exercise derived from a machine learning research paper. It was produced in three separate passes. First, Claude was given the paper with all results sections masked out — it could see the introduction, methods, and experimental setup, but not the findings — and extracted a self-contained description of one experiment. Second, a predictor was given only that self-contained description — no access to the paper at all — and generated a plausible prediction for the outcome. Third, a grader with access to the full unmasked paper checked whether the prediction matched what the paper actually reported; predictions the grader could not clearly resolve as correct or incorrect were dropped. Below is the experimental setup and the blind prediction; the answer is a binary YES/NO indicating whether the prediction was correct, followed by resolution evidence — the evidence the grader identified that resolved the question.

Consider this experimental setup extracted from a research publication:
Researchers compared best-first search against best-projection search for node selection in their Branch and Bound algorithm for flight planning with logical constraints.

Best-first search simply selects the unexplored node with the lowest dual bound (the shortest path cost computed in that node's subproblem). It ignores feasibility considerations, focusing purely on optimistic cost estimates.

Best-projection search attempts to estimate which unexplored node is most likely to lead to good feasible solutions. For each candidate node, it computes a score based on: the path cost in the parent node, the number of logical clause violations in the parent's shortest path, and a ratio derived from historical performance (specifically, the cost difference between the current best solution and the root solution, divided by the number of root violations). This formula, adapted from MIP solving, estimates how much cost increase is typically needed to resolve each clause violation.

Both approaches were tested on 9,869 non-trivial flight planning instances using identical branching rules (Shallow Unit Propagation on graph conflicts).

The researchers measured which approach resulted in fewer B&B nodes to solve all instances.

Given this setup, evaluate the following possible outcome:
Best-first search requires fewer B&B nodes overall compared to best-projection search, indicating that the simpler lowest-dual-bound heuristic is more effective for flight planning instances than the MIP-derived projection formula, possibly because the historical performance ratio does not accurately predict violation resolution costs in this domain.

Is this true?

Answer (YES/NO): YES